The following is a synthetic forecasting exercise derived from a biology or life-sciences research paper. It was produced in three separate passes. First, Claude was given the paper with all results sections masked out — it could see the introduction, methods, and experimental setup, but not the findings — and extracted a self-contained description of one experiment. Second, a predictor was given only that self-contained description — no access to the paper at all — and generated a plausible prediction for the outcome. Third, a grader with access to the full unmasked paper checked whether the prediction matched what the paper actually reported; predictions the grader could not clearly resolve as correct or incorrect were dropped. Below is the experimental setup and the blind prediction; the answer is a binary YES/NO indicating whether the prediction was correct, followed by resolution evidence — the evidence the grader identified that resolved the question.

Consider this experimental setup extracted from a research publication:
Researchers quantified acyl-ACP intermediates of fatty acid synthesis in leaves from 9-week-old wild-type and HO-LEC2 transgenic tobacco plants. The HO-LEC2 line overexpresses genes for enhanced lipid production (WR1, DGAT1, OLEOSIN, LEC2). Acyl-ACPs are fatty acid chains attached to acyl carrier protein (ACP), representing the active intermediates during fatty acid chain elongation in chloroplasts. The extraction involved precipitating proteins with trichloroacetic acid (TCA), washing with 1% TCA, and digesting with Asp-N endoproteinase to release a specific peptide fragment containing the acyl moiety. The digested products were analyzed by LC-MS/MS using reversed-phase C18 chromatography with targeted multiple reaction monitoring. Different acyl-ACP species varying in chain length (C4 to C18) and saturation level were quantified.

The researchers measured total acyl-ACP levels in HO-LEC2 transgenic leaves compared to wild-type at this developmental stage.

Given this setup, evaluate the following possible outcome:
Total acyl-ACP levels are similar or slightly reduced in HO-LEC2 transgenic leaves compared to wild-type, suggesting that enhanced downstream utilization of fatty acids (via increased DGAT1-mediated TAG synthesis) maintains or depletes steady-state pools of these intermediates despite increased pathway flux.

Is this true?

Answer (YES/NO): NO